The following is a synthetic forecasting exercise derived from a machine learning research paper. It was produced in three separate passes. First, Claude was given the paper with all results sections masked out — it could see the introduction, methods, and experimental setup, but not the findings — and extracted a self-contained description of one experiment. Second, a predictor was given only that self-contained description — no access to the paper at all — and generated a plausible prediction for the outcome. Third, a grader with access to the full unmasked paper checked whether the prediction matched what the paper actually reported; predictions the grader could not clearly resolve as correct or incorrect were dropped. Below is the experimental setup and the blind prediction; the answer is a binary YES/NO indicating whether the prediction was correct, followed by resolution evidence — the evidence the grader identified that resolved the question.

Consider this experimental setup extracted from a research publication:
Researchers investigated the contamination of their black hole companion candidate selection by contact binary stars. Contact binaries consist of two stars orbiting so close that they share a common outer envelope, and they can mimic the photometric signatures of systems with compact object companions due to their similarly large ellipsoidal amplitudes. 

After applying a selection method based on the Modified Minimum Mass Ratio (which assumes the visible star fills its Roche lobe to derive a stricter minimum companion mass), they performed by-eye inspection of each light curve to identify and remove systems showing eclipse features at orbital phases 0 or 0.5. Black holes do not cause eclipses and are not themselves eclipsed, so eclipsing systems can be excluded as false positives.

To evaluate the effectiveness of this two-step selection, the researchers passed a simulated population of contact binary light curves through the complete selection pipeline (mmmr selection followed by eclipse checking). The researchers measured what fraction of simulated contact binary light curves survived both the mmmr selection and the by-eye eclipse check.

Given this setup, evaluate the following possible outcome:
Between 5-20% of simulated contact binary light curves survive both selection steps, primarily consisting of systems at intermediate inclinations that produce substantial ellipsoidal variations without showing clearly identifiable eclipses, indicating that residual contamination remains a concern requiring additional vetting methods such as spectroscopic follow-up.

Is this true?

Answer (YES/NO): NO